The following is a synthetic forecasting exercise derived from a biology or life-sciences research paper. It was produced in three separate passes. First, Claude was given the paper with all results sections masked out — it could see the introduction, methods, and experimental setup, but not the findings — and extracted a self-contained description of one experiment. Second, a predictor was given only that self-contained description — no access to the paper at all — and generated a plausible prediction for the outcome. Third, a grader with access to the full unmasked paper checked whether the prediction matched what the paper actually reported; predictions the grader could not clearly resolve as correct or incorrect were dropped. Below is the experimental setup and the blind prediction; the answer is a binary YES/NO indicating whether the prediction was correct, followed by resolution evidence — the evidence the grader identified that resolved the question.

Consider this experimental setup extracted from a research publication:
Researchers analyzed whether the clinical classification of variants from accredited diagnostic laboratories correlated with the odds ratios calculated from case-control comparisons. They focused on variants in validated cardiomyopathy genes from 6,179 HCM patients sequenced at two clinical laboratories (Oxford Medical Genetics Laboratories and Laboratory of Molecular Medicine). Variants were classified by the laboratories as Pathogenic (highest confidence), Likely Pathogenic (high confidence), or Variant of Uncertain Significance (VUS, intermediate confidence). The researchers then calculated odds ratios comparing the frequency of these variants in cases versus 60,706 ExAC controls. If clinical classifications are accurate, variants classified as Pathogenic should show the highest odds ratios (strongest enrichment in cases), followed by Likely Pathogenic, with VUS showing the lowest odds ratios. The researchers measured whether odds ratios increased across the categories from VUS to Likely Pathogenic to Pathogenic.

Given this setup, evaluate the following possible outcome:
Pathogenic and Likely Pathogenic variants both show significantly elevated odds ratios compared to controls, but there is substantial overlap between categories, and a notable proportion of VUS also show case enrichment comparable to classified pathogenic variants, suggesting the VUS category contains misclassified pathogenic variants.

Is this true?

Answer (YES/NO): YES